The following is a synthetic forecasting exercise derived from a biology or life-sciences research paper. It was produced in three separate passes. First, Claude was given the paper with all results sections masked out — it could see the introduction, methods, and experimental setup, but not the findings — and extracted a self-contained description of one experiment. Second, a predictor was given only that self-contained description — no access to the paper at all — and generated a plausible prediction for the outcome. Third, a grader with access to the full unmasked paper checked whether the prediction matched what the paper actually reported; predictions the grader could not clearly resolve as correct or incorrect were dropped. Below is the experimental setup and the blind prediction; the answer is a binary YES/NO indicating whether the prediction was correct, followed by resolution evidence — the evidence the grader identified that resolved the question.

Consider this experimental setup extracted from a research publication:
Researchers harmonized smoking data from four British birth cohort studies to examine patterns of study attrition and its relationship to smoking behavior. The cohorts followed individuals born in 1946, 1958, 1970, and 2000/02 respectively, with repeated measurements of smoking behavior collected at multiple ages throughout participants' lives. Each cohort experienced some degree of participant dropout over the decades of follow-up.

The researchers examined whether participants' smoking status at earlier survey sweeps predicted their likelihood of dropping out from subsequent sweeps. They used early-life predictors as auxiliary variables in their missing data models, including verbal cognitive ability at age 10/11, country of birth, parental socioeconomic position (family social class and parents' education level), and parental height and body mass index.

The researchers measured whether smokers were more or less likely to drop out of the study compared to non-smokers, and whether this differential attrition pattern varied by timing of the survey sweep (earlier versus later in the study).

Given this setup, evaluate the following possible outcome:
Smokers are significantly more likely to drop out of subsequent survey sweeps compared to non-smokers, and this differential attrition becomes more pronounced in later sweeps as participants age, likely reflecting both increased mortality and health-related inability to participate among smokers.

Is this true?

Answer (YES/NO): NO